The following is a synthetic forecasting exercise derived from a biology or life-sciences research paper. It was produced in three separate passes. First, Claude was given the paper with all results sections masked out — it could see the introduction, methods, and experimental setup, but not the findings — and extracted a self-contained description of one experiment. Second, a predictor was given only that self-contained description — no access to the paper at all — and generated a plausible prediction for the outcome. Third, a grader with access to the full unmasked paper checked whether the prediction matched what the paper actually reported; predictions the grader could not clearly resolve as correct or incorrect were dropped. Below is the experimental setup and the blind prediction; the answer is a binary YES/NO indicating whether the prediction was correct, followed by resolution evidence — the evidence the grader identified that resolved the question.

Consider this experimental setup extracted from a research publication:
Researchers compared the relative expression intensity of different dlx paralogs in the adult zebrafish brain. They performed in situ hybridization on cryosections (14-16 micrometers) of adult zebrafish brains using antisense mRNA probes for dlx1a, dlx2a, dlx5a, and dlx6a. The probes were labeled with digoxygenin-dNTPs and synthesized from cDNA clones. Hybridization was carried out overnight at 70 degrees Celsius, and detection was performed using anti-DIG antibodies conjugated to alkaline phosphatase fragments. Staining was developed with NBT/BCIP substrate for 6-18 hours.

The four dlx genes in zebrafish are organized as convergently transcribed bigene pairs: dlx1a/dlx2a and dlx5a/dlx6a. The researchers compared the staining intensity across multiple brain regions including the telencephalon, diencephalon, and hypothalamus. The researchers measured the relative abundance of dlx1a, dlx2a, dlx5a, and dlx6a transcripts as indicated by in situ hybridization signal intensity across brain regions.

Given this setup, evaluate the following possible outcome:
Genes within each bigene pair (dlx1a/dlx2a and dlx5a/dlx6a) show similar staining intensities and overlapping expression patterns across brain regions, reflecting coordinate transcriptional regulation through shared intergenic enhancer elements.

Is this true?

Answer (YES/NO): NO